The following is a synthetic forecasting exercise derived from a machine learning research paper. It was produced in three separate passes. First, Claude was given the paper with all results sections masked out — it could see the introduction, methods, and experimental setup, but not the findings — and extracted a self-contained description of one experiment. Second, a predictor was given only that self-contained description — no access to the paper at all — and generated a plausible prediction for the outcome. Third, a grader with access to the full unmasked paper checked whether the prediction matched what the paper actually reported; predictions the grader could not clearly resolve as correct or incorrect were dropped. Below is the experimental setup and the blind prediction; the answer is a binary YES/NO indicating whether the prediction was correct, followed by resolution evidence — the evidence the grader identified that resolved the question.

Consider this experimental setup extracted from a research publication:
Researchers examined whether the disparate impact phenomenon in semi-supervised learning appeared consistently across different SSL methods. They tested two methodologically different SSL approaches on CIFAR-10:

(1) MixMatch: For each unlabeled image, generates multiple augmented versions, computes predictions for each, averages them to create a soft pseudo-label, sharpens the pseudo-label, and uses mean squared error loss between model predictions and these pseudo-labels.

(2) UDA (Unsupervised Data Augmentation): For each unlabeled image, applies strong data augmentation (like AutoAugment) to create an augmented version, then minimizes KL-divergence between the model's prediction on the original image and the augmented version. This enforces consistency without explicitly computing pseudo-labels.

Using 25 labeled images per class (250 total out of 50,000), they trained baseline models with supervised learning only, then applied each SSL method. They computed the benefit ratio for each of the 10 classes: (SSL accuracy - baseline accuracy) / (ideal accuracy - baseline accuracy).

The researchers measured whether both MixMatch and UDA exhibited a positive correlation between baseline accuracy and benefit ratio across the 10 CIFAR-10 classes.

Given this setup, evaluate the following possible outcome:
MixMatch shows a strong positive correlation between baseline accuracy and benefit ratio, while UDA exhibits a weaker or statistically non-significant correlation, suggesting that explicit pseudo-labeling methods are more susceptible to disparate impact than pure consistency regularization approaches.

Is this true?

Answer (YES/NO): NO